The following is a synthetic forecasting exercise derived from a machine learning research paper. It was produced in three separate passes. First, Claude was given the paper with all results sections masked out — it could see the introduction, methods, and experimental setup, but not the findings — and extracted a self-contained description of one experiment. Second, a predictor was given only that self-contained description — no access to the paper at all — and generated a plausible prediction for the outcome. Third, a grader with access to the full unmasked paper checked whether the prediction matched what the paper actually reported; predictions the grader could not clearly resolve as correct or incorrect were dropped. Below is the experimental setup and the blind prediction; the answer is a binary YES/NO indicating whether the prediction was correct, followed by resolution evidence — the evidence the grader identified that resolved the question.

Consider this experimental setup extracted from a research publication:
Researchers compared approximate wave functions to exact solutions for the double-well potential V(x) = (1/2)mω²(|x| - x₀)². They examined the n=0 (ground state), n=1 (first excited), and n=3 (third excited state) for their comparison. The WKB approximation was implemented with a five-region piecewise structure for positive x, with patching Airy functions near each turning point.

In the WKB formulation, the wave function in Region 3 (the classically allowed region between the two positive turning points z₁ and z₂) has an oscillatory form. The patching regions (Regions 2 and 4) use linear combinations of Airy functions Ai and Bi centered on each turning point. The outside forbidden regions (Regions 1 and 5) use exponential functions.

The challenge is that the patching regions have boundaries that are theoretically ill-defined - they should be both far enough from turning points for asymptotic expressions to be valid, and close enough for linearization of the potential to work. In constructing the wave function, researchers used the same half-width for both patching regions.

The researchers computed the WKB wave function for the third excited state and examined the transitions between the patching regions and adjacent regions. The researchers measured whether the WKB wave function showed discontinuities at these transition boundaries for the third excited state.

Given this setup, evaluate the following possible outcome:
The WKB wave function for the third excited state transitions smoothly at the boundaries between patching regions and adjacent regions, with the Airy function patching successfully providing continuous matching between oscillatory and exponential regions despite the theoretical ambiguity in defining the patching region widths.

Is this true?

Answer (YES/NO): NO